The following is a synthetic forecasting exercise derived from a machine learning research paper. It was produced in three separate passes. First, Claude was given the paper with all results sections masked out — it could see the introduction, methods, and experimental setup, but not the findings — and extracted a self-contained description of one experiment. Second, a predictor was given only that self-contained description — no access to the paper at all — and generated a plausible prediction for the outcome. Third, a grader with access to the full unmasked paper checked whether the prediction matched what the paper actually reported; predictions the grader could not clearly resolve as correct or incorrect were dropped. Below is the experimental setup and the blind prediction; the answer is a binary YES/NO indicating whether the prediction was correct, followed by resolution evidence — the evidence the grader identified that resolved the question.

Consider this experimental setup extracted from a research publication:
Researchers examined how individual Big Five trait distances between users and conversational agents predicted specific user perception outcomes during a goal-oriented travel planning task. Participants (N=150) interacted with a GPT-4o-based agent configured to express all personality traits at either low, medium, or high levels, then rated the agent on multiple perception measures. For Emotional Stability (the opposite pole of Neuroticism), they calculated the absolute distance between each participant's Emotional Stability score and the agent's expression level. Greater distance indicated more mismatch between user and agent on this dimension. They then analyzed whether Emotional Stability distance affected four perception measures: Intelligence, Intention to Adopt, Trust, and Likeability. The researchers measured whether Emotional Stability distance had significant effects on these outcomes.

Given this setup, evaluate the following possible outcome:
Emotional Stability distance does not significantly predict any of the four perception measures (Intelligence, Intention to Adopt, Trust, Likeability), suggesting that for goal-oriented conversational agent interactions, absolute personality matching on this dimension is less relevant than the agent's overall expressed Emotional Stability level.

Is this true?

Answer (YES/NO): NO